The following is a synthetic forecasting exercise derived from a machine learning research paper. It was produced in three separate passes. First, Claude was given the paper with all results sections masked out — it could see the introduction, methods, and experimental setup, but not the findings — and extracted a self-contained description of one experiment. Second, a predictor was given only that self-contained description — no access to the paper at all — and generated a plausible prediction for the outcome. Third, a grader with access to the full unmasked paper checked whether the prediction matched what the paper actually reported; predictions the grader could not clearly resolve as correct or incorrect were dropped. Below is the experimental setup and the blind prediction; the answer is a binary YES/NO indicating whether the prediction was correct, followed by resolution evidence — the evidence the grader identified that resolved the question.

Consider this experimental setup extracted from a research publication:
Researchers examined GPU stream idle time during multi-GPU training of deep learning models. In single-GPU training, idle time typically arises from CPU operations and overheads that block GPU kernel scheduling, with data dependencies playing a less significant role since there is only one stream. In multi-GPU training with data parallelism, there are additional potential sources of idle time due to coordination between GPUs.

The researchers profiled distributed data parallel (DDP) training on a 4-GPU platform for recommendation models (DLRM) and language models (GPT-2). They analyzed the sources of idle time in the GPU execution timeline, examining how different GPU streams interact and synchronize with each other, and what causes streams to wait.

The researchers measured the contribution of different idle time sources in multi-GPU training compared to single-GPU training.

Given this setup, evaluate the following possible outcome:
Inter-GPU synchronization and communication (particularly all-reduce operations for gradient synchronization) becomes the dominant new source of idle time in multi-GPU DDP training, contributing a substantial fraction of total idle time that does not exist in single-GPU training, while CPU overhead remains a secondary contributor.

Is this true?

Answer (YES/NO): NO